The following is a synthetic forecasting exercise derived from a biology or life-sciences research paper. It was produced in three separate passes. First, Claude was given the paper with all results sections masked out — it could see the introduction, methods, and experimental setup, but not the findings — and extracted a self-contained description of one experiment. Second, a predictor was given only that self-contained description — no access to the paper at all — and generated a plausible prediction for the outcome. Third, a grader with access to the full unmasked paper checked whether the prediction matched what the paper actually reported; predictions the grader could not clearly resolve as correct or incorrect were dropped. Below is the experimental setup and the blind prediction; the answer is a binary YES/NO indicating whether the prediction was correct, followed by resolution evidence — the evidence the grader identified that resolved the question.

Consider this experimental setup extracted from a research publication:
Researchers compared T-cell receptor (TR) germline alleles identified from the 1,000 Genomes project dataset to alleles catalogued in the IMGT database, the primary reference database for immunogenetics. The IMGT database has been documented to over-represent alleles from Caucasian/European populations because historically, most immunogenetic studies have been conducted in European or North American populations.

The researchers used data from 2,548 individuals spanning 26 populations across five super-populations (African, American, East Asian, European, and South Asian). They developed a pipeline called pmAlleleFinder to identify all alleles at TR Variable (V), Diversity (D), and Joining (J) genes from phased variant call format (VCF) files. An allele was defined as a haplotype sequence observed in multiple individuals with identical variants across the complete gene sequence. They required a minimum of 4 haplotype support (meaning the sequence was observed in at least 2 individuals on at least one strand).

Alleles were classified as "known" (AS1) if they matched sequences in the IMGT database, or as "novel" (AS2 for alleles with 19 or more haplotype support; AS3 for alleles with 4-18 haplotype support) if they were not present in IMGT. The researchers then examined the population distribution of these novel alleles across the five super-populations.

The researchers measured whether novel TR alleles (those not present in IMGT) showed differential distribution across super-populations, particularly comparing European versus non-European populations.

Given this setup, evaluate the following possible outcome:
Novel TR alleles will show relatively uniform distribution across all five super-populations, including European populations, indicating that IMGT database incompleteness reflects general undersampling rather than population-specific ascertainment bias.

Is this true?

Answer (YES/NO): NO